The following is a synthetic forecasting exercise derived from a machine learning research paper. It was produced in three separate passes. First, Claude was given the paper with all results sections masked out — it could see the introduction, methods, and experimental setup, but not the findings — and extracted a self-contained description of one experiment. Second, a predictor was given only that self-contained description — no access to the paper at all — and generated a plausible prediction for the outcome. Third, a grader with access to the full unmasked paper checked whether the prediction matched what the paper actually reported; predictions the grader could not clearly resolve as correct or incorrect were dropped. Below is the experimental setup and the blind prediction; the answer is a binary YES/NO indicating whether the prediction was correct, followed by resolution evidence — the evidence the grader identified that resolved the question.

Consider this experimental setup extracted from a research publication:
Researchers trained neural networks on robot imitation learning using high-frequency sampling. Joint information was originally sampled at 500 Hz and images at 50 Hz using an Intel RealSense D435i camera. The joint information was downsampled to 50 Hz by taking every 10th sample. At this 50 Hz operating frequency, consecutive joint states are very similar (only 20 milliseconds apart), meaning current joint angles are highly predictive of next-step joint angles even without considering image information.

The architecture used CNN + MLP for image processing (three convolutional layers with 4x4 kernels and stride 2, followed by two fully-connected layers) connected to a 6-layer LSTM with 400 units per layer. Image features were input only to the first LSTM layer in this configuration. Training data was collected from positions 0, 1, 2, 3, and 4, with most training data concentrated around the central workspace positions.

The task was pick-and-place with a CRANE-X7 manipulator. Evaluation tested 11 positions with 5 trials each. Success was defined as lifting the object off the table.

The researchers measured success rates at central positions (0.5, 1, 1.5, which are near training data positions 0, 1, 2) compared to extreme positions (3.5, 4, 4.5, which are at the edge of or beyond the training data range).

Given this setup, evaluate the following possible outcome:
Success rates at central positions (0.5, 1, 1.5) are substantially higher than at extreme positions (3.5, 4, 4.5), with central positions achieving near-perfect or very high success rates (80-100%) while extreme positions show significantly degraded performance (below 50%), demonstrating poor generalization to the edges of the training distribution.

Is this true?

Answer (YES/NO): NO